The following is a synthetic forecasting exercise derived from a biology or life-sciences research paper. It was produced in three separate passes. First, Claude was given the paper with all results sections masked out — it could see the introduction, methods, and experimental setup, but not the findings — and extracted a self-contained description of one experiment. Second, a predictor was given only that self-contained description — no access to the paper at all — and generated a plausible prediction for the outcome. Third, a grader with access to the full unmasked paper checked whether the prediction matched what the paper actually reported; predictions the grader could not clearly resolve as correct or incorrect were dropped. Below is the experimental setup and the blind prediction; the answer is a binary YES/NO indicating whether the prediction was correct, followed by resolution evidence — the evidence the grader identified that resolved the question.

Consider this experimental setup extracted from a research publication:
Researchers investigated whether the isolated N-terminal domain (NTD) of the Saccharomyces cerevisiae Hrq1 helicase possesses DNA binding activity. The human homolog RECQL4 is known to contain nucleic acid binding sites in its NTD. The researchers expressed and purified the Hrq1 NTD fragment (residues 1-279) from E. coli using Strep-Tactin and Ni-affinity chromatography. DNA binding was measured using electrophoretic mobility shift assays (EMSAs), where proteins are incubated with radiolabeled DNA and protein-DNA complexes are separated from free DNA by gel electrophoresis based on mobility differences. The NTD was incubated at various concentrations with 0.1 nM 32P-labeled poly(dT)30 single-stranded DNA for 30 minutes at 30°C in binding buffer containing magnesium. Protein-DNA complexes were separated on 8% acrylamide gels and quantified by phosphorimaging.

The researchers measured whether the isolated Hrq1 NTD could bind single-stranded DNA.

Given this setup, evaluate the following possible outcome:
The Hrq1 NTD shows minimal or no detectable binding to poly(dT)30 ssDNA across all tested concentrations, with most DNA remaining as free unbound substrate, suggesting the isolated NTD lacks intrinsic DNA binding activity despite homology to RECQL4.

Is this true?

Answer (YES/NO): NO